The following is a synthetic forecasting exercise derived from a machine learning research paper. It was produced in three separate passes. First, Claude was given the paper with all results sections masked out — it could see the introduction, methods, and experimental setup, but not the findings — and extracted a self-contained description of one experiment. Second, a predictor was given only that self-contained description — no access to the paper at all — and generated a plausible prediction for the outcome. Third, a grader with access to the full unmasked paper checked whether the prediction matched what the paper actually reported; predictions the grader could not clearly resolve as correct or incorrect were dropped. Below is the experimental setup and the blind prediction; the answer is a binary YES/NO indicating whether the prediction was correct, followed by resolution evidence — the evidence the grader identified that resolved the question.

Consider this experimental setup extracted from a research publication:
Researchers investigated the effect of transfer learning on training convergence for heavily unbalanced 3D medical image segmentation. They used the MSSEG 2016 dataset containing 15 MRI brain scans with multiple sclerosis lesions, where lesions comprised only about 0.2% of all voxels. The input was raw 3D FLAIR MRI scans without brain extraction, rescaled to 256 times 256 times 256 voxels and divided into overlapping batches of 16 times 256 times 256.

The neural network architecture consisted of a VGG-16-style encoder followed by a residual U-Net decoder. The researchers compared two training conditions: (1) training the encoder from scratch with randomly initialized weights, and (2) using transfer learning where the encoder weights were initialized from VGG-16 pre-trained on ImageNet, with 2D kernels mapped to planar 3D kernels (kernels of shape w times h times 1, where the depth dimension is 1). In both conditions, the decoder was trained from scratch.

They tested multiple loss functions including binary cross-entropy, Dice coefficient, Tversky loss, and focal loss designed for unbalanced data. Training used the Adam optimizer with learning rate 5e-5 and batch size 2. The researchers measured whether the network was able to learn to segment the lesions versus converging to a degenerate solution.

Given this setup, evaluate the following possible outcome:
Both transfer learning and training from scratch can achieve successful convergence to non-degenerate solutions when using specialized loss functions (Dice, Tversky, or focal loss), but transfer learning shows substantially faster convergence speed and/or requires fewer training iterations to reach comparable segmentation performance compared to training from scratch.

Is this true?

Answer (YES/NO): NO